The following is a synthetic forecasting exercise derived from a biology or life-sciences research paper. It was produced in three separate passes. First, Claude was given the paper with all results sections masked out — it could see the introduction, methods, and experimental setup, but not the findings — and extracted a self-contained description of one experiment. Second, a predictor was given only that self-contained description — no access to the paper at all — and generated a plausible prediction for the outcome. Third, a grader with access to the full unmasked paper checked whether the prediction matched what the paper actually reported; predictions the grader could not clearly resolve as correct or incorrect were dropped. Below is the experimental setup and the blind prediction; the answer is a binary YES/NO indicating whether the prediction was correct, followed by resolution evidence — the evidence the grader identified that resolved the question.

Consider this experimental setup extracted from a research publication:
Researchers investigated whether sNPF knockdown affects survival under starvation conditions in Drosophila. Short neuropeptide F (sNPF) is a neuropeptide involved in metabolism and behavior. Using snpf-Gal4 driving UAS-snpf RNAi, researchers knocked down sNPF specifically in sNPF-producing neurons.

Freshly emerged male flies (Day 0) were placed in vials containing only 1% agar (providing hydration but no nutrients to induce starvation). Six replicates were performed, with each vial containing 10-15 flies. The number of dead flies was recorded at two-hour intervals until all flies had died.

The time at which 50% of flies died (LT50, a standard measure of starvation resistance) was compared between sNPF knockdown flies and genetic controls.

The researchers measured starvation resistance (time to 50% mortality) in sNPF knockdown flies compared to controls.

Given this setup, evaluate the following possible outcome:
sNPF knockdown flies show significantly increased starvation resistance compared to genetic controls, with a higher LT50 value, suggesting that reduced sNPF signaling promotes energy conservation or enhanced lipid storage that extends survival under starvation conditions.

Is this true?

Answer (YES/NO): NO